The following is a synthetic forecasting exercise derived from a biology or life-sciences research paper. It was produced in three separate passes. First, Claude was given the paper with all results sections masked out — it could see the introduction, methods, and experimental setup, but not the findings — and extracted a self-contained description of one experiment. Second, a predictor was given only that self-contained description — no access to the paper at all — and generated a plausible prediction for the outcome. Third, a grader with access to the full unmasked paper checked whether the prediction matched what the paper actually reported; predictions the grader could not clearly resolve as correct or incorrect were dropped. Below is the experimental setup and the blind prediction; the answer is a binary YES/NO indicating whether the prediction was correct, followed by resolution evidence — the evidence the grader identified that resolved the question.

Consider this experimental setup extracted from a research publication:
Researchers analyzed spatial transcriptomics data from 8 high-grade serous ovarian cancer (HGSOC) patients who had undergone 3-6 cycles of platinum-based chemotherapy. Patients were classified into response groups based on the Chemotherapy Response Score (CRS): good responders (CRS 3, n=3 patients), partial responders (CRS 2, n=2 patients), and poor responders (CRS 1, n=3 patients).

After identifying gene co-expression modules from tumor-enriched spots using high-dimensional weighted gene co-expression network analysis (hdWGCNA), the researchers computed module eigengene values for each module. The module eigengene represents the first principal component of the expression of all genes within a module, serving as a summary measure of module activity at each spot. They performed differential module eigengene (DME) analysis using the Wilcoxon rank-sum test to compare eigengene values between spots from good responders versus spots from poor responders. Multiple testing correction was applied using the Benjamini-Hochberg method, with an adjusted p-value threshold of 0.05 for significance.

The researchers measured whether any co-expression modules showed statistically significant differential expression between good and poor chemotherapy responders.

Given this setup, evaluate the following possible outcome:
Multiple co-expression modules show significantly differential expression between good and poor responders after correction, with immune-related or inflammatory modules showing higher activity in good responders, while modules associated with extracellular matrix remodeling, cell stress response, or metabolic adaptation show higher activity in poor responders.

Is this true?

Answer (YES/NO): NO